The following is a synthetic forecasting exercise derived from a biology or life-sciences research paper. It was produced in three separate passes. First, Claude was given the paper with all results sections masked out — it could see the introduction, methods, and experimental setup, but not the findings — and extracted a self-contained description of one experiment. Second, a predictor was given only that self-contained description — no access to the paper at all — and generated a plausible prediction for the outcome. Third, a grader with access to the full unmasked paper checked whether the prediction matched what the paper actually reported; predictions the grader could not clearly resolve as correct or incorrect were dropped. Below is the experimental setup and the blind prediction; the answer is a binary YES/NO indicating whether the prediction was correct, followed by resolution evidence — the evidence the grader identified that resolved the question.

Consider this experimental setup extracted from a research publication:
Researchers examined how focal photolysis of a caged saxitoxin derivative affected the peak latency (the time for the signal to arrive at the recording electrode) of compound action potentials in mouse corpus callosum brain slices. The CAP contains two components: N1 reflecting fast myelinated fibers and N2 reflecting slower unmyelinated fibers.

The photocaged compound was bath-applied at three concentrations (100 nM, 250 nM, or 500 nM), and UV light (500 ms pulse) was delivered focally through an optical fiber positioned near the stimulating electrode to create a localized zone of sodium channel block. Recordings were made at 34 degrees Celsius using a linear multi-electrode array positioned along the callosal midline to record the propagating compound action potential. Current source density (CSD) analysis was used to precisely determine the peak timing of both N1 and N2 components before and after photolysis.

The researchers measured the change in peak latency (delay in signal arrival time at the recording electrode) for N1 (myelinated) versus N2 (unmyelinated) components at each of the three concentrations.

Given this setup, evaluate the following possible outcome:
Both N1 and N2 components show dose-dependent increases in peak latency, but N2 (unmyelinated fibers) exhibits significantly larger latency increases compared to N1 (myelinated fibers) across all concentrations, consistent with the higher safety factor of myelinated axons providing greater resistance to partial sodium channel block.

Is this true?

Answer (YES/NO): NO